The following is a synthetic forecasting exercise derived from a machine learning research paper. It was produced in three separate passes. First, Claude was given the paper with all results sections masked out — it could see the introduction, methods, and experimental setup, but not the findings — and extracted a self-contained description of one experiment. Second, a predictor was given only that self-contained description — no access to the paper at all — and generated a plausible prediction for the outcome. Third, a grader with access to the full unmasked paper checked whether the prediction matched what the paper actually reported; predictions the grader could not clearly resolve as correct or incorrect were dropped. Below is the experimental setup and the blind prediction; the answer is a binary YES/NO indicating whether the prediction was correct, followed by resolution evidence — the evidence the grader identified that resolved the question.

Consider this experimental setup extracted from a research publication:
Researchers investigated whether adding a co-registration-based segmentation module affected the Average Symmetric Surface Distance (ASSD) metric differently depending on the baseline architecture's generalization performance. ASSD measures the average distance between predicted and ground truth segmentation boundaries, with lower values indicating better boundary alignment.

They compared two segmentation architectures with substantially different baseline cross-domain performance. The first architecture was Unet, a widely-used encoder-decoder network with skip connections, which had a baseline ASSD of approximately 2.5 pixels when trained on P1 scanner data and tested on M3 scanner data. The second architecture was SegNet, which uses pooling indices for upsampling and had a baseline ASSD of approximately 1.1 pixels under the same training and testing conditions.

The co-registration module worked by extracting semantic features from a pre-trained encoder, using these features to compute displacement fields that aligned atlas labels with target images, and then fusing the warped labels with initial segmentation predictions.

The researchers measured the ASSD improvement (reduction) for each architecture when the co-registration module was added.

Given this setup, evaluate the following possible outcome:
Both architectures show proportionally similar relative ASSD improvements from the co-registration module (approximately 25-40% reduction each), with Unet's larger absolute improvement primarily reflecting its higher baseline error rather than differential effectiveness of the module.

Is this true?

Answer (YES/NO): NO